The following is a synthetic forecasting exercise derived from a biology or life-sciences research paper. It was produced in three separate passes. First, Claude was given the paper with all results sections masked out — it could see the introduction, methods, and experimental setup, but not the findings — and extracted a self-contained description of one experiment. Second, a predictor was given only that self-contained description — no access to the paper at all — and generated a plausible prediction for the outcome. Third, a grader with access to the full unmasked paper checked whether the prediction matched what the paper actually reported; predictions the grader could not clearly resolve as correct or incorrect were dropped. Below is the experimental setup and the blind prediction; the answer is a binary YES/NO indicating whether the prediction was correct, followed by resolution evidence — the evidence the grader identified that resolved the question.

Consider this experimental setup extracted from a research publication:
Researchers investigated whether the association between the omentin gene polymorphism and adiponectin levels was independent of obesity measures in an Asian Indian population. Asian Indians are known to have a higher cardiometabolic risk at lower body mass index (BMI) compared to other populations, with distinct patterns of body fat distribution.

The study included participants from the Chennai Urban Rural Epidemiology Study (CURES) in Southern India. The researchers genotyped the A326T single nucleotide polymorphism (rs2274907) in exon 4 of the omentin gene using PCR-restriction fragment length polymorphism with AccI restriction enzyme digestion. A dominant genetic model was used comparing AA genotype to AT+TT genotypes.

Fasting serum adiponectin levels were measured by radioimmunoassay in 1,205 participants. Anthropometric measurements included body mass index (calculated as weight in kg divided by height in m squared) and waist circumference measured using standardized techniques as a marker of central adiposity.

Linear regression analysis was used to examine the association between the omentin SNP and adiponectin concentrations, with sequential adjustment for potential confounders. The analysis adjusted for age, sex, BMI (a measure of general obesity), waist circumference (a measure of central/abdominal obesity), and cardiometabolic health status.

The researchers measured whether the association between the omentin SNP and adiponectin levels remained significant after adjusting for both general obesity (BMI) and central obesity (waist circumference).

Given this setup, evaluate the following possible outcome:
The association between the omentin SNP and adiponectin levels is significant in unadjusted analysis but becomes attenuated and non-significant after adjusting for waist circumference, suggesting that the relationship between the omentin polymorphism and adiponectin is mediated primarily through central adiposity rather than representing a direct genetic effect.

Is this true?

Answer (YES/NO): NO